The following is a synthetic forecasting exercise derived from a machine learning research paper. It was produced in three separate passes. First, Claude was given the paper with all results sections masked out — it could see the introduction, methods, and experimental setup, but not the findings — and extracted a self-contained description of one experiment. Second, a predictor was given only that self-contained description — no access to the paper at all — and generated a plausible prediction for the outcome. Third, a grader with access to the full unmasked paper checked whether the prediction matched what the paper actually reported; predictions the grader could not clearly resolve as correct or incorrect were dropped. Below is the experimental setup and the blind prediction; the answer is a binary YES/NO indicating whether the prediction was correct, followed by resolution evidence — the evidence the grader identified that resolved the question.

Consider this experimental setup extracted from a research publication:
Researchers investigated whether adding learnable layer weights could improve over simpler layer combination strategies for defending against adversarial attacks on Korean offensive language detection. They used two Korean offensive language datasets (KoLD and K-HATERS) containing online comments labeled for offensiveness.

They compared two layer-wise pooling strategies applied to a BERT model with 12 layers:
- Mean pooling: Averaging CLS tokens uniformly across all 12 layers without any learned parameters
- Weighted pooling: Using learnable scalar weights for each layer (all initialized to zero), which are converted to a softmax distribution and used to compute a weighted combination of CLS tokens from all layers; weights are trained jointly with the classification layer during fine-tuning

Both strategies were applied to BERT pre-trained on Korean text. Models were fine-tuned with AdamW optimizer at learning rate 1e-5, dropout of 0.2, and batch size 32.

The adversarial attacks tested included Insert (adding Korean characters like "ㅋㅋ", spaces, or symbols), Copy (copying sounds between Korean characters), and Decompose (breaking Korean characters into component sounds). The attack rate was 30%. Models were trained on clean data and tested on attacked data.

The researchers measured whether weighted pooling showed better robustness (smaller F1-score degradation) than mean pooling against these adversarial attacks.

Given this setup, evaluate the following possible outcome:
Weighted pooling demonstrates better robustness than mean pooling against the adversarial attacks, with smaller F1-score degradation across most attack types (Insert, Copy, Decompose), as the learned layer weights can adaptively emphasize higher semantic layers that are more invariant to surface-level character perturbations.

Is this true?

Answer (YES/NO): NO